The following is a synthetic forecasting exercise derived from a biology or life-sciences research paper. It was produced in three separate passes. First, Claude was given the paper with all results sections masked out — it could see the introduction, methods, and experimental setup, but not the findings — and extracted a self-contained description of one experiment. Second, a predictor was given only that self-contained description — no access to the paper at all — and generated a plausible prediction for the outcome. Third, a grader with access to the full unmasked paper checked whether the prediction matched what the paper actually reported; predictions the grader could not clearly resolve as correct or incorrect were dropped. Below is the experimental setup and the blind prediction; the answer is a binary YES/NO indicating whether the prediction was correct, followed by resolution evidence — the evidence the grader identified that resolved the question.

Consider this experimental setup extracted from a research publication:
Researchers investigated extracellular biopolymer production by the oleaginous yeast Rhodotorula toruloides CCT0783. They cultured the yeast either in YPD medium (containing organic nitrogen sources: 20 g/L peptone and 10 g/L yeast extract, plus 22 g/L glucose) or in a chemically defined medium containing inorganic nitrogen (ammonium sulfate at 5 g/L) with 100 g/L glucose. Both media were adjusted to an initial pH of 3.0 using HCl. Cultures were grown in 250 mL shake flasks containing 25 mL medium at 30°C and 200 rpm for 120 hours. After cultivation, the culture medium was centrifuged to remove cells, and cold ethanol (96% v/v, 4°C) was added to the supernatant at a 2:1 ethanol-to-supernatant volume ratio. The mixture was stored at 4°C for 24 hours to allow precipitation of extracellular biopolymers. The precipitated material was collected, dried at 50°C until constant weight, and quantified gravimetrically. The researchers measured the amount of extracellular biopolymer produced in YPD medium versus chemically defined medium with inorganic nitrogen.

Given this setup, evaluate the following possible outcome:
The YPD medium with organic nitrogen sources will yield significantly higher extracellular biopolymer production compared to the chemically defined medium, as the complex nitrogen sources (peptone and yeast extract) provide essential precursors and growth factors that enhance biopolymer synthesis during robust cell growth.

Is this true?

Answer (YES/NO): NO